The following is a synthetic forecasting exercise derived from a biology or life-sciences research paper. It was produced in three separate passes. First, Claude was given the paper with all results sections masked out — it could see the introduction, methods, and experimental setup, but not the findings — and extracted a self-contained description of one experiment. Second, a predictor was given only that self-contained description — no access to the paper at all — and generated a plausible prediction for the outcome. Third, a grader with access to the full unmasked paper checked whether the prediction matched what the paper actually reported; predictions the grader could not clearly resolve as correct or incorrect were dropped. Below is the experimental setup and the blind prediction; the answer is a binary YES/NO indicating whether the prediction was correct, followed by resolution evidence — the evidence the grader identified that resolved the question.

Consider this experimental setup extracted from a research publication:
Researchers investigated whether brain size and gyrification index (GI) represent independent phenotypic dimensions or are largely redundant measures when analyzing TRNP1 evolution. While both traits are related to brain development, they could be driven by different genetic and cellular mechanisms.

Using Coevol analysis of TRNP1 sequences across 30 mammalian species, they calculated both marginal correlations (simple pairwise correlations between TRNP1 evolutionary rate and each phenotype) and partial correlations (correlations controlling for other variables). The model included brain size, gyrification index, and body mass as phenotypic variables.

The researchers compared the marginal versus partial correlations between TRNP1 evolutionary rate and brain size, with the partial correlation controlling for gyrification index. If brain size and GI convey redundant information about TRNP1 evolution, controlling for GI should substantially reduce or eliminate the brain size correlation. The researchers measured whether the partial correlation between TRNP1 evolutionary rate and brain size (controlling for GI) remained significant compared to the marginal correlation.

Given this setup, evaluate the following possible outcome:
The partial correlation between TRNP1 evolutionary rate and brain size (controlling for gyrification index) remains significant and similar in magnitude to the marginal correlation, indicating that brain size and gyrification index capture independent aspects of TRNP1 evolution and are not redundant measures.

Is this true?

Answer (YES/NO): NO